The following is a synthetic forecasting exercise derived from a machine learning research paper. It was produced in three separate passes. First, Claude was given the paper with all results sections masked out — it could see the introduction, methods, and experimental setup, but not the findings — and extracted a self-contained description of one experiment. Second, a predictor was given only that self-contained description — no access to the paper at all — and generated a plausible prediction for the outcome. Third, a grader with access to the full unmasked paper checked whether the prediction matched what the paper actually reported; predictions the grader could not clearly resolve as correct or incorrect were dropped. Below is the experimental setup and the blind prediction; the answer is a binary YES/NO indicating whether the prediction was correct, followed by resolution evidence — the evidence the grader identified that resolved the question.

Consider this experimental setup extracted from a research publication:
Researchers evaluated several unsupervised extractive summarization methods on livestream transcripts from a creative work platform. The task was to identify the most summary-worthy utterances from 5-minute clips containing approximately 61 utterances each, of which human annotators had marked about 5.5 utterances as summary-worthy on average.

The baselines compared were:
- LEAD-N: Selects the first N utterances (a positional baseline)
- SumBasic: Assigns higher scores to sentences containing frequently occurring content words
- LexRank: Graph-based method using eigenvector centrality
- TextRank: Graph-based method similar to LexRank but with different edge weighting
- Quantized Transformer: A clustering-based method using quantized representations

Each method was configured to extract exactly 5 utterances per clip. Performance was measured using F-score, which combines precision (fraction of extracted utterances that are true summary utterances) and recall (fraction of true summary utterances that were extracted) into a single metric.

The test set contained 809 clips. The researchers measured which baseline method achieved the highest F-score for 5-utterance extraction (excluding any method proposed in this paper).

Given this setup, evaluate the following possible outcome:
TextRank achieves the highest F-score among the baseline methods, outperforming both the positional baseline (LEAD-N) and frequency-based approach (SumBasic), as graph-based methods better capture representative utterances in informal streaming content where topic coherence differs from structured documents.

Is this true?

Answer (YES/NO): YES